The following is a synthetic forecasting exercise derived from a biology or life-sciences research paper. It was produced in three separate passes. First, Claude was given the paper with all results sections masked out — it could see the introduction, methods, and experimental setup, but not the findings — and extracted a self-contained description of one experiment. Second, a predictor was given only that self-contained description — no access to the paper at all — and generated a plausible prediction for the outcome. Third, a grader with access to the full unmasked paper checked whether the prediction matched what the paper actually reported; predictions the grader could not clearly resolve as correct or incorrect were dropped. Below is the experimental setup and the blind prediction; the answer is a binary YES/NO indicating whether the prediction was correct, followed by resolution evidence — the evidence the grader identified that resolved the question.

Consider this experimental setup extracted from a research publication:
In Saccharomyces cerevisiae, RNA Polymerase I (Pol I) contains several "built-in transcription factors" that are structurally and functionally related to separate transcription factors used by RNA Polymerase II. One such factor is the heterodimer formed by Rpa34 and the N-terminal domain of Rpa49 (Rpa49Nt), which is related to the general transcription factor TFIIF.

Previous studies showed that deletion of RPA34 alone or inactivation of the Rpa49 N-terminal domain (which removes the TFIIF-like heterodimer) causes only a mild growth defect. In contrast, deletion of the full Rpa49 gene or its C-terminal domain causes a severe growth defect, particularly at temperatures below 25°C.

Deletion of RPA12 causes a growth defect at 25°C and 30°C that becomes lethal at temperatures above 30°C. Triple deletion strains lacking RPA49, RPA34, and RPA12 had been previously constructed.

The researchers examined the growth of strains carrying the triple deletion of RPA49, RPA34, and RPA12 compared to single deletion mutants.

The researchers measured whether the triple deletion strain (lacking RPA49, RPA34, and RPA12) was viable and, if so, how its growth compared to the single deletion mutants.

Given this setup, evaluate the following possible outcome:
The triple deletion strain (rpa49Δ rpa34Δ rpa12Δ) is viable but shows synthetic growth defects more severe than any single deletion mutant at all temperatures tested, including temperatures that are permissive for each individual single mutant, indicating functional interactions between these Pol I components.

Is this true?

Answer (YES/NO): NO